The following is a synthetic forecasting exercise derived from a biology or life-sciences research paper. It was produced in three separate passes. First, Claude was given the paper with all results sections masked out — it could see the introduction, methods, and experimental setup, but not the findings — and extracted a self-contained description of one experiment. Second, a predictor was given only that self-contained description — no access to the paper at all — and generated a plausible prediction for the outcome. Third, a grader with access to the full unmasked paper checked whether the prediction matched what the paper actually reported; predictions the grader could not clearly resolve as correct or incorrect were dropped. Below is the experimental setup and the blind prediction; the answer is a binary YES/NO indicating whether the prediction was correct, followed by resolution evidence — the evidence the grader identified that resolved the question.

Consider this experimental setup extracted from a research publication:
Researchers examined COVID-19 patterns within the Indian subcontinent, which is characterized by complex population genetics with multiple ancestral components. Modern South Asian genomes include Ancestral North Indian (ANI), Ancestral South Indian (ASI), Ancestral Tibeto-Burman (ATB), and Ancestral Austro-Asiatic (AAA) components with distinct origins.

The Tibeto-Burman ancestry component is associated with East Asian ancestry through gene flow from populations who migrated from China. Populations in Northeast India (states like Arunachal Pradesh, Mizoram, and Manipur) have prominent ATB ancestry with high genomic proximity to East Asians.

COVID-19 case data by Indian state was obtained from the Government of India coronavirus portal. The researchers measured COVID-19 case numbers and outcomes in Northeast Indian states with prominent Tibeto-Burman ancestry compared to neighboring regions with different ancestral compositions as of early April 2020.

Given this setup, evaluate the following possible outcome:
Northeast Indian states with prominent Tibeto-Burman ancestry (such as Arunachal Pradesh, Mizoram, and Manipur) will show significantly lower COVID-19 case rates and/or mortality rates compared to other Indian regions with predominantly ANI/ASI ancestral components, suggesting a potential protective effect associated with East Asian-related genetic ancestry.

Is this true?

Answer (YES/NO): YES